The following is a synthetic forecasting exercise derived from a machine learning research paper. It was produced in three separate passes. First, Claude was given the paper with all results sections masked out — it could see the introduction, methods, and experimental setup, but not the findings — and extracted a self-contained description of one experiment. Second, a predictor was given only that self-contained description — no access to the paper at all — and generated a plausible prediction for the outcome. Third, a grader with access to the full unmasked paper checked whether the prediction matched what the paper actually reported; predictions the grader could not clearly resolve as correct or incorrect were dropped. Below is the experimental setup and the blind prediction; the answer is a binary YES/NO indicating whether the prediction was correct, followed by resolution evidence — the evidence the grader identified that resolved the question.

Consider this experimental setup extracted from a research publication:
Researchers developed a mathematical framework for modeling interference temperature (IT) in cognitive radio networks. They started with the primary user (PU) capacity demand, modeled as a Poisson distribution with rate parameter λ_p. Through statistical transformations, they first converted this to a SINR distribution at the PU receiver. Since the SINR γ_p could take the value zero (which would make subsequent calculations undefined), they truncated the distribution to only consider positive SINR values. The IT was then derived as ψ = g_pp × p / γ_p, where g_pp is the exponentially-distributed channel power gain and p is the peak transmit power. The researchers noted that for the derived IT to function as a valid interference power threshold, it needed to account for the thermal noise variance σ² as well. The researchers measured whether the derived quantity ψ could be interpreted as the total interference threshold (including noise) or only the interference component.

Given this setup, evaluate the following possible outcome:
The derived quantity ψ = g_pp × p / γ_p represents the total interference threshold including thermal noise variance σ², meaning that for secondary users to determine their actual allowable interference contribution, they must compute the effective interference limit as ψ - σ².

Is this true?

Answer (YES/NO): NO